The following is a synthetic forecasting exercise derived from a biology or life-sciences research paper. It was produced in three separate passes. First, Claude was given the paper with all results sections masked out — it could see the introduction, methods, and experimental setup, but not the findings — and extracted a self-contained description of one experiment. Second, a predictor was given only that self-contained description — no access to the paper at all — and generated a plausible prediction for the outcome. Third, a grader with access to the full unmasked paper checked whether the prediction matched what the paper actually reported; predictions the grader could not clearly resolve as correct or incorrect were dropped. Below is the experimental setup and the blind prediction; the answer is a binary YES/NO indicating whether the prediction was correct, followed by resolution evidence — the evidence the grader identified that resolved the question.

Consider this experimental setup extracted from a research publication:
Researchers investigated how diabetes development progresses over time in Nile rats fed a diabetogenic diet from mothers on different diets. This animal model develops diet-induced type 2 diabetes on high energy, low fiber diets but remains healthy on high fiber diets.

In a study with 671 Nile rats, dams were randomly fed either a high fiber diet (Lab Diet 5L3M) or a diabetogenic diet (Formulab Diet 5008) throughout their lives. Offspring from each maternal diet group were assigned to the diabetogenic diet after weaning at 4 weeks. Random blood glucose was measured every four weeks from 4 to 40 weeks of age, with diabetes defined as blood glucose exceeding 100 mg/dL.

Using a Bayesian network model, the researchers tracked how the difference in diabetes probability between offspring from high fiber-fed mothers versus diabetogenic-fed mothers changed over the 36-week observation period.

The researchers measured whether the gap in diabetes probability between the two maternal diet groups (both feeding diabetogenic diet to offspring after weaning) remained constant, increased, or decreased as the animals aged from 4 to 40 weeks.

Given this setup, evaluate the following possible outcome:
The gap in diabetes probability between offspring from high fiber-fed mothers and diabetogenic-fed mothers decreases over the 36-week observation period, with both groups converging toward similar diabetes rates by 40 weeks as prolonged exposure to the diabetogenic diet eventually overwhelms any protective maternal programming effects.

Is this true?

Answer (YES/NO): NO